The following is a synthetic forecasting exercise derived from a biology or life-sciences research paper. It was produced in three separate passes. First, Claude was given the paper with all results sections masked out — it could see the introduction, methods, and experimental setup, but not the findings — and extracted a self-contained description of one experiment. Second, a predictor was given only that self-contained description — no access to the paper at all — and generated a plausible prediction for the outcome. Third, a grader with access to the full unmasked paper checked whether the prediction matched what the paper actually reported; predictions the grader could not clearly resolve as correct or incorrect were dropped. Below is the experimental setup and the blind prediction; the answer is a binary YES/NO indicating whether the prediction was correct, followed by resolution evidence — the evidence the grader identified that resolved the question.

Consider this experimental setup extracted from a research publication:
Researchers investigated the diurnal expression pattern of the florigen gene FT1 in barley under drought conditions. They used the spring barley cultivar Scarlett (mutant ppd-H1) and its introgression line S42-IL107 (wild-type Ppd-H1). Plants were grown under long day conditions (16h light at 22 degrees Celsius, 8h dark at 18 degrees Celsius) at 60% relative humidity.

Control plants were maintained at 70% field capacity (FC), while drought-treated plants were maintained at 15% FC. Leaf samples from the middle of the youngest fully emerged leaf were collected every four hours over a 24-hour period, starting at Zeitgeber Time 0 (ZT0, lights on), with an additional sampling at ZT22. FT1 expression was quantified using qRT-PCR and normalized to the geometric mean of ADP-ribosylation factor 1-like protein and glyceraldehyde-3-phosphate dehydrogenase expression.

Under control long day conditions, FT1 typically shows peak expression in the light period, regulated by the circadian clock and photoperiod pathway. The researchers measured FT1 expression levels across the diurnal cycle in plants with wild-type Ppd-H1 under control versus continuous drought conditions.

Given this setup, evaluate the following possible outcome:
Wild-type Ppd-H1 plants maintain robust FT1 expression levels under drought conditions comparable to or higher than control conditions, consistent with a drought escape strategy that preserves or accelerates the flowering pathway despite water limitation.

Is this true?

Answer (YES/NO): NO